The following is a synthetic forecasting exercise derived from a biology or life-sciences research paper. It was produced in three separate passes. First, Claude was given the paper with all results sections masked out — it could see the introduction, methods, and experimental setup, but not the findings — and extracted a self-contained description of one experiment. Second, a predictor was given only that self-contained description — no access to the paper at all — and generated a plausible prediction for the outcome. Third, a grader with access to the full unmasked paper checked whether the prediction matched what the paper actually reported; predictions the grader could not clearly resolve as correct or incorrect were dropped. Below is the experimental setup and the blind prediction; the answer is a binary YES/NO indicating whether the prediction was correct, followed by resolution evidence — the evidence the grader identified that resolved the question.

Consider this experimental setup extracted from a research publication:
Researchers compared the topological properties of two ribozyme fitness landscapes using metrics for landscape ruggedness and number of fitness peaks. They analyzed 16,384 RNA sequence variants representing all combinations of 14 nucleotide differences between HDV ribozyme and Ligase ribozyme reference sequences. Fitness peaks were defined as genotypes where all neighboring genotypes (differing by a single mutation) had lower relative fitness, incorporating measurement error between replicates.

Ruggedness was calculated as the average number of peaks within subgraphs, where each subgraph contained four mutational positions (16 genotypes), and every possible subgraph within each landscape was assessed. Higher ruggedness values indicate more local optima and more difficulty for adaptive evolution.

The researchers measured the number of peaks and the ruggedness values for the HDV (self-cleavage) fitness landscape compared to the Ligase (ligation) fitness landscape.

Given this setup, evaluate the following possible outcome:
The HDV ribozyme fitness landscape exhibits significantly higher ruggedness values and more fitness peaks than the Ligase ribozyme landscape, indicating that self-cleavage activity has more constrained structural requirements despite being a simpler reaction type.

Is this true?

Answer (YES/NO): YES